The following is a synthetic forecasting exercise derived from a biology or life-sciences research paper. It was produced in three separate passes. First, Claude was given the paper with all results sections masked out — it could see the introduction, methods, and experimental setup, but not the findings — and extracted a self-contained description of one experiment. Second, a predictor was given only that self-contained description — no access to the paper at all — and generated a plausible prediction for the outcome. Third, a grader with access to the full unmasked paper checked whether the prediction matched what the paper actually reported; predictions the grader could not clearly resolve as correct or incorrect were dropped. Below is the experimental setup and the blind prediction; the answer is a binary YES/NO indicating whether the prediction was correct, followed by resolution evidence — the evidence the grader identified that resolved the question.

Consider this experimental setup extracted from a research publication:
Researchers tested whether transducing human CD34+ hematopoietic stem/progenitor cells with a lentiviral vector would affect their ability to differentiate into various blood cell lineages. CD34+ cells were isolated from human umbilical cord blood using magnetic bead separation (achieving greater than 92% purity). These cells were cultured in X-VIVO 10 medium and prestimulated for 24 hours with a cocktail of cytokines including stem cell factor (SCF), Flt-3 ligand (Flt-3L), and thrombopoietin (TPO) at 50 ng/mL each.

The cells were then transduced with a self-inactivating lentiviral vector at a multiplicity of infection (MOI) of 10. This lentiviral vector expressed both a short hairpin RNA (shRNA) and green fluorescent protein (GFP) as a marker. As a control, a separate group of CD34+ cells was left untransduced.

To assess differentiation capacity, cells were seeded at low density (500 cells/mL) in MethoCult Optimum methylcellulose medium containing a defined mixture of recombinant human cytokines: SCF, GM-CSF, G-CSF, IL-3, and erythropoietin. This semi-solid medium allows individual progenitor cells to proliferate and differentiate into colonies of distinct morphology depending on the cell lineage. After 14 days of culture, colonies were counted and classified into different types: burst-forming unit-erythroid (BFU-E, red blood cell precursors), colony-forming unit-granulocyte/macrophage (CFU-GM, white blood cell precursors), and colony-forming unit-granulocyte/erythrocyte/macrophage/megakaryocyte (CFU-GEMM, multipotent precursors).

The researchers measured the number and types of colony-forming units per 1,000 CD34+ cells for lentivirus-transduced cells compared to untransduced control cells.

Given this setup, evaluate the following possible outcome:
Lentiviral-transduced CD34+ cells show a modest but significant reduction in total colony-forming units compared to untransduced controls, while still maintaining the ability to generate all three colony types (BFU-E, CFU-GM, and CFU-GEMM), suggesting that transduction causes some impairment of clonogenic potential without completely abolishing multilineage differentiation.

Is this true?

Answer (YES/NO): NO